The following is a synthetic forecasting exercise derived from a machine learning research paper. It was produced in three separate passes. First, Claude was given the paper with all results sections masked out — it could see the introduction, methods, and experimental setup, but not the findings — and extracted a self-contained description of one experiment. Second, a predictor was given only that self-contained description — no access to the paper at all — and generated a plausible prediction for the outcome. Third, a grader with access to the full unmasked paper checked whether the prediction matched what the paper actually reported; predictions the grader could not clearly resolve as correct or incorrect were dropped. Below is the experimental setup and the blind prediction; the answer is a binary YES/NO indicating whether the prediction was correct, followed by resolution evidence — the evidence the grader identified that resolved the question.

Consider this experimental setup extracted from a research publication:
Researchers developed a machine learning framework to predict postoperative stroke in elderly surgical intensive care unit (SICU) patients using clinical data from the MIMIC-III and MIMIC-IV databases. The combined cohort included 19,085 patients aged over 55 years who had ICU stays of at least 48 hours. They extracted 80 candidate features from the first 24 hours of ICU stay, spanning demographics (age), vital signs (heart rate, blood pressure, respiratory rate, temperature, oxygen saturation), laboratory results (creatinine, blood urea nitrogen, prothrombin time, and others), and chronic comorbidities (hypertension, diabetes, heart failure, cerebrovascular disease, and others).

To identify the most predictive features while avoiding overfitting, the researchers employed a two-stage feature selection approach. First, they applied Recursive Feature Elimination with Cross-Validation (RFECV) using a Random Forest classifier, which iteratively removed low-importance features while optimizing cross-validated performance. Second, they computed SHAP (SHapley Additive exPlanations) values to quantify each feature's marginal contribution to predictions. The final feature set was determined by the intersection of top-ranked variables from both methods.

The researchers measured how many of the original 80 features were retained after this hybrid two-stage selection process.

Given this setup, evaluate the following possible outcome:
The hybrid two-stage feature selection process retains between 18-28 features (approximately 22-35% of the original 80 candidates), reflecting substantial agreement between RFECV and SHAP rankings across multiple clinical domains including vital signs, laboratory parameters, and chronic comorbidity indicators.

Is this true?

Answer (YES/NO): YES